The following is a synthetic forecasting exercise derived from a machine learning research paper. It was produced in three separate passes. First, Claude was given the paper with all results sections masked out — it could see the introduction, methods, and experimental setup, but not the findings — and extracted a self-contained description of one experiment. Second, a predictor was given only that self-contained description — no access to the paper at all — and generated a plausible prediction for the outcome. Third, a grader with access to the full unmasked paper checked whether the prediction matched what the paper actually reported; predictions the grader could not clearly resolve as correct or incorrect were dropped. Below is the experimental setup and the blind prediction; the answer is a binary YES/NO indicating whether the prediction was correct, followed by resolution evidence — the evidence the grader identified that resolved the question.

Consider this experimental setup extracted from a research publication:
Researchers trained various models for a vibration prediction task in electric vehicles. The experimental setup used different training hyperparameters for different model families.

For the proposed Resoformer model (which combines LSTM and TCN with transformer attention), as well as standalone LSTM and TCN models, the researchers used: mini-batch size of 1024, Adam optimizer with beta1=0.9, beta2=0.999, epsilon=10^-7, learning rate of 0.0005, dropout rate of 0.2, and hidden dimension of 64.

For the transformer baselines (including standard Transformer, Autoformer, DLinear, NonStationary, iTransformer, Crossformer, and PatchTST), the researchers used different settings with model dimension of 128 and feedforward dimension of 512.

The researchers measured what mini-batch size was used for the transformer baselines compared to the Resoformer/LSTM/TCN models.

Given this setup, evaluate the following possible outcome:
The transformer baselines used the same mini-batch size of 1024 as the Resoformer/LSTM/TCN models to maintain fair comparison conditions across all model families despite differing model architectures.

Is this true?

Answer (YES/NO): NO